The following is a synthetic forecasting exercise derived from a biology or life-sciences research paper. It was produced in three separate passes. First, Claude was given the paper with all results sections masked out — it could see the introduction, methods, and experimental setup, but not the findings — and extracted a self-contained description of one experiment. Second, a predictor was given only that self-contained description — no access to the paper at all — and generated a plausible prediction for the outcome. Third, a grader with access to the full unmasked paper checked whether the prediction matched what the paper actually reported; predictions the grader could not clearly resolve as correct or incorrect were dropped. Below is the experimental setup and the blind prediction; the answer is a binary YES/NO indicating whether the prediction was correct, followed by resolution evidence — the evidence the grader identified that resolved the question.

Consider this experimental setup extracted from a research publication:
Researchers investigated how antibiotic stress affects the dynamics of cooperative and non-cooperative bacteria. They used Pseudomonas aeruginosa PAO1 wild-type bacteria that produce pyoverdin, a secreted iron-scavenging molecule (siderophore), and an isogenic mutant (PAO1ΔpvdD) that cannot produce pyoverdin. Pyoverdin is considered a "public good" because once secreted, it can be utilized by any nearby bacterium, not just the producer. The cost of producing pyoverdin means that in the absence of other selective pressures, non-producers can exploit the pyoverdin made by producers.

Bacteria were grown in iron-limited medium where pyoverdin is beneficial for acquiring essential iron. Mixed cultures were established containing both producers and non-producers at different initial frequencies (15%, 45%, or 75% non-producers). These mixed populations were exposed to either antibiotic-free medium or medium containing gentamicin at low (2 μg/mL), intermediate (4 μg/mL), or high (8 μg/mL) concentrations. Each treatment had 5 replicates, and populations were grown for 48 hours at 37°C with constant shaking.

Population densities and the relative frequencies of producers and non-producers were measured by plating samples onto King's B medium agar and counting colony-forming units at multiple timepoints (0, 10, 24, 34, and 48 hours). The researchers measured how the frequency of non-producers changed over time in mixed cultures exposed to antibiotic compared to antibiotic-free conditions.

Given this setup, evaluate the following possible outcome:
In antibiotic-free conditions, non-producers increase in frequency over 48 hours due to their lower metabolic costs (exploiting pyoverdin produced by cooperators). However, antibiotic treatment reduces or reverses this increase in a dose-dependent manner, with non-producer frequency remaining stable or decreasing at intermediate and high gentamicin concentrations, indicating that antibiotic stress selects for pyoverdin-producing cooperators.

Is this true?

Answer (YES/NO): NO